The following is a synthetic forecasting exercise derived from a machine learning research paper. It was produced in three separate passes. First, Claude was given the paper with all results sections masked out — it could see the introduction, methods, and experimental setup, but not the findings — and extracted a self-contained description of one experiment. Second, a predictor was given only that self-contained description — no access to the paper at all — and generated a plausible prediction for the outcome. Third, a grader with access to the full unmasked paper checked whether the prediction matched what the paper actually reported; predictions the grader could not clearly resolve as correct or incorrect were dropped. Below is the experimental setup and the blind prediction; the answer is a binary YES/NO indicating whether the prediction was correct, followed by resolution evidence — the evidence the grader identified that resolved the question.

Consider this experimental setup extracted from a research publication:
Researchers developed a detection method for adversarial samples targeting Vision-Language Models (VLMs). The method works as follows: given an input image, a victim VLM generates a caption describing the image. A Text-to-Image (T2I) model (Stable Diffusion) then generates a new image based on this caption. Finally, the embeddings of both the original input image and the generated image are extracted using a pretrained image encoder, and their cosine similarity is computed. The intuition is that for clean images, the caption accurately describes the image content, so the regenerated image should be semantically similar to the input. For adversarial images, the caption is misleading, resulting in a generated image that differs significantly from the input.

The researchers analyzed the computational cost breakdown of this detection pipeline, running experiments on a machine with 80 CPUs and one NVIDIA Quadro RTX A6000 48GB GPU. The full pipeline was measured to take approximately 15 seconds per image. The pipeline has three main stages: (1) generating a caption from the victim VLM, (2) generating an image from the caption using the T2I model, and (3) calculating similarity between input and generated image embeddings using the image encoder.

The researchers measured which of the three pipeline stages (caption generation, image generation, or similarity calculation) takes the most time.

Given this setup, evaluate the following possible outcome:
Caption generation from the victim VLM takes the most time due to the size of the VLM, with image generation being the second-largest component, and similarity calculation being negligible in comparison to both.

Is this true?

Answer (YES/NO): NO